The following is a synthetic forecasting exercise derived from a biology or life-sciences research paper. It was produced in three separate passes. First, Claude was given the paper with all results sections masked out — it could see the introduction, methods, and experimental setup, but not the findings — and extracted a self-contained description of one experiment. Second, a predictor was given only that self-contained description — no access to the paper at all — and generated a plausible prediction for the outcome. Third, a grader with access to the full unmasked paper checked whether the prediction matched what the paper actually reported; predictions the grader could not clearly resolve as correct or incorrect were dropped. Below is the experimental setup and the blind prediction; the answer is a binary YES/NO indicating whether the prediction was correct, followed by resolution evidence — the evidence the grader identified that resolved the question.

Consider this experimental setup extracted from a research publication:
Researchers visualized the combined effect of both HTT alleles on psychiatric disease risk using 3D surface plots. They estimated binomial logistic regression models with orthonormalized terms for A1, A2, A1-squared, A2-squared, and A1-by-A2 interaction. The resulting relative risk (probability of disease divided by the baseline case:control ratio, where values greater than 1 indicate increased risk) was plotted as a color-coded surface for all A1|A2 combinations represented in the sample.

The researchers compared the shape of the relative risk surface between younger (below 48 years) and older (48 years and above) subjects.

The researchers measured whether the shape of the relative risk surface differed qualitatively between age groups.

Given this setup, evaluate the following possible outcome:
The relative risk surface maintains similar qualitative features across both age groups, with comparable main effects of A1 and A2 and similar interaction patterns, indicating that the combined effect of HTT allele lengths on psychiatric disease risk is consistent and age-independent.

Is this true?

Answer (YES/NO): NO